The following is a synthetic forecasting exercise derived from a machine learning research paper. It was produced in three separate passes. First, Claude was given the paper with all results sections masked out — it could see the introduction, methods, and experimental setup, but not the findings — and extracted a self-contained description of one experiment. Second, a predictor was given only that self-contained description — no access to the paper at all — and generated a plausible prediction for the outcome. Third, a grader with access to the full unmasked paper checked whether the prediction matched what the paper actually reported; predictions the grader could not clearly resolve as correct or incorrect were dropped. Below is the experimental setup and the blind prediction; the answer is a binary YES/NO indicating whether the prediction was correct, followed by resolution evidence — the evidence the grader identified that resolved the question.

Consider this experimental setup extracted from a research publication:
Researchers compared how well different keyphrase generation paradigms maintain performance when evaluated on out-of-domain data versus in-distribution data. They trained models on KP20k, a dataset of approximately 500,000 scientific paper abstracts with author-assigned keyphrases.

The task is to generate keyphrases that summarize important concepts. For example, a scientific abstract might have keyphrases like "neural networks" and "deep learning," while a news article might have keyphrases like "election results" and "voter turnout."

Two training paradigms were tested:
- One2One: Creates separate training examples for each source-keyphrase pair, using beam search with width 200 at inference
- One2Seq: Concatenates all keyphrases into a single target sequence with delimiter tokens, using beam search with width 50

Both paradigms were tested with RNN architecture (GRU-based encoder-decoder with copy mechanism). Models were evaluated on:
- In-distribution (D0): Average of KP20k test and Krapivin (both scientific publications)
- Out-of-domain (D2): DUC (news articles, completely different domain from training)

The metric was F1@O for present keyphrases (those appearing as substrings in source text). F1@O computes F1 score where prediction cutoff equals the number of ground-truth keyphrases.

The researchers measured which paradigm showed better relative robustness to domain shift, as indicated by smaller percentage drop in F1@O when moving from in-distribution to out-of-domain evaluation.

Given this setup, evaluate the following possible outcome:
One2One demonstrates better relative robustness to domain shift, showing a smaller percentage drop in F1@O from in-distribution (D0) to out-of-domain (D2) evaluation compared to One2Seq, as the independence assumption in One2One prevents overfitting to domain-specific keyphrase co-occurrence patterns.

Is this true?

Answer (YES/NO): NO